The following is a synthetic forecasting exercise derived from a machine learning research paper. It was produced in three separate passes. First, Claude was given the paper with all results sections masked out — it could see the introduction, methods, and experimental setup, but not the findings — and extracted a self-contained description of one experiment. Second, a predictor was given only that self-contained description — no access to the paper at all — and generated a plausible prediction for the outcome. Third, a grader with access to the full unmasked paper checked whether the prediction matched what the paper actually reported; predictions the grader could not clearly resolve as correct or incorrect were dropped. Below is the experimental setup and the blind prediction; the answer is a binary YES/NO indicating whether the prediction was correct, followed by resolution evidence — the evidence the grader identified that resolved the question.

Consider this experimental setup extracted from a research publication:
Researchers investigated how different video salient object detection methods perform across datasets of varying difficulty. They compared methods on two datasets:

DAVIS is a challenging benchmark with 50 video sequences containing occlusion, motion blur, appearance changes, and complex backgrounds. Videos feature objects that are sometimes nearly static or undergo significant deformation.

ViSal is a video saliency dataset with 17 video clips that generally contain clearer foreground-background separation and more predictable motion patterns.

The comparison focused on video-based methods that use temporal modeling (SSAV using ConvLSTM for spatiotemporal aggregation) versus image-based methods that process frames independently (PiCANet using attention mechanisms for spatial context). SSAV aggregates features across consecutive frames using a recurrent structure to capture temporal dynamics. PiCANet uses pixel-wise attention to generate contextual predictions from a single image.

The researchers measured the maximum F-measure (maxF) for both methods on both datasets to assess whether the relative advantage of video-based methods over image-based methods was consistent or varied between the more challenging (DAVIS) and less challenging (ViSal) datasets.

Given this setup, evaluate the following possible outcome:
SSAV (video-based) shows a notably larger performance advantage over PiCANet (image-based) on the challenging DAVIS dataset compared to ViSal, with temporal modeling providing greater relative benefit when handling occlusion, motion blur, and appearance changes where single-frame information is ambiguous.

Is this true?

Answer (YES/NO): YES